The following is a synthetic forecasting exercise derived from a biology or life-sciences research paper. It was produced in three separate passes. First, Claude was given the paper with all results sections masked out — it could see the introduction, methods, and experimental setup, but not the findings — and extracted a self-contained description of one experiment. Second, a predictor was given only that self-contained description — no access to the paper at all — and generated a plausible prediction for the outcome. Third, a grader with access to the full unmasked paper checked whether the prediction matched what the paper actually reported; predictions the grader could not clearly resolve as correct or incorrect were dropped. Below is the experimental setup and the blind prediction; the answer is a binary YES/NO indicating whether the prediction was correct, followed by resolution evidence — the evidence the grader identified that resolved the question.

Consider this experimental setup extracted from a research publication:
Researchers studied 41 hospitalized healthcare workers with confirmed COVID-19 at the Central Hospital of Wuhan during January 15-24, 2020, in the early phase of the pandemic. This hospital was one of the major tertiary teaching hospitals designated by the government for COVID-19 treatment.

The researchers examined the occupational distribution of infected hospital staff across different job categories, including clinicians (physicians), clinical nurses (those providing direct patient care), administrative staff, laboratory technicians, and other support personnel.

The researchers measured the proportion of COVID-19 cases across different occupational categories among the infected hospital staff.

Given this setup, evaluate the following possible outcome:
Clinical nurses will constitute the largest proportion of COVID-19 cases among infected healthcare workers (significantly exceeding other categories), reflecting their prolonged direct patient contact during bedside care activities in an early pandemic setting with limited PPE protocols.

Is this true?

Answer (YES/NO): NO